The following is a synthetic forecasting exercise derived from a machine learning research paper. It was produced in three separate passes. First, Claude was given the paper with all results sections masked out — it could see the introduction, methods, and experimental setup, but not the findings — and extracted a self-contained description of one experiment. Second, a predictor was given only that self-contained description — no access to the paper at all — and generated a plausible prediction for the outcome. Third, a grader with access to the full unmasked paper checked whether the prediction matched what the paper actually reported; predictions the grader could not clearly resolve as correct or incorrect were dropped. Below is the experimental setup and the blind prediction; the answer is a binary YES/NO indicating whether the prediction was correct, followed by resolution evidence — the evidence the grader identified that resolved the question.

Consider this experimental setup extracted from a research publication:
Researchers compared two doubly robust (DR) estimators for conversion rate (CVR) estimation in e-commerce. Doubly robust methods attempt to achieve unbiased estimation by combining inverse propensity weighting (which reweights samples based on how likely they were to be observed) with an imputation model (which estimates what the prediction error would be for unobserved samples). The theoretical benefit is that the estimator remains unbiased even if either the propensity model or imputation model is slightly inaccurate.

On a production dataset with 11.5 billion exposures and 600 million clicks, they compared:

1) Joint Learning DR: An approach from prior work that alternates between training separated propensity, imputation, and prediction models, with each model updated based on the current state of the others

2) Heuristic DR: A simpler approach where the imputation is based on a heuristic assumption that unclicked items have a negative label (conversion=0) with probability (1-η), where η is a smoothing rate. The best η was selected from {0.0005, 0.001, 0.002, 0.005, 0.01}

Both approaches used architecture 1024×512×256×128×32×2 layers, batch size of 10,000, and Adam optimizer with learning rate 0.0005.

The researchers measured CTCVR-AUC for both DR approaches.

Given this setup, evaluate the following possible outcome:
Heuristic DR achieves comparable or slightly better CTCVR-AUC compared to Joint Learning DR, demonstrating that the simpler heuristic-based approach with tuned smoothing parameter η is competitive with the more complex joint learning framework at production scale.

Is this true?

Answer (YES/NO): NO